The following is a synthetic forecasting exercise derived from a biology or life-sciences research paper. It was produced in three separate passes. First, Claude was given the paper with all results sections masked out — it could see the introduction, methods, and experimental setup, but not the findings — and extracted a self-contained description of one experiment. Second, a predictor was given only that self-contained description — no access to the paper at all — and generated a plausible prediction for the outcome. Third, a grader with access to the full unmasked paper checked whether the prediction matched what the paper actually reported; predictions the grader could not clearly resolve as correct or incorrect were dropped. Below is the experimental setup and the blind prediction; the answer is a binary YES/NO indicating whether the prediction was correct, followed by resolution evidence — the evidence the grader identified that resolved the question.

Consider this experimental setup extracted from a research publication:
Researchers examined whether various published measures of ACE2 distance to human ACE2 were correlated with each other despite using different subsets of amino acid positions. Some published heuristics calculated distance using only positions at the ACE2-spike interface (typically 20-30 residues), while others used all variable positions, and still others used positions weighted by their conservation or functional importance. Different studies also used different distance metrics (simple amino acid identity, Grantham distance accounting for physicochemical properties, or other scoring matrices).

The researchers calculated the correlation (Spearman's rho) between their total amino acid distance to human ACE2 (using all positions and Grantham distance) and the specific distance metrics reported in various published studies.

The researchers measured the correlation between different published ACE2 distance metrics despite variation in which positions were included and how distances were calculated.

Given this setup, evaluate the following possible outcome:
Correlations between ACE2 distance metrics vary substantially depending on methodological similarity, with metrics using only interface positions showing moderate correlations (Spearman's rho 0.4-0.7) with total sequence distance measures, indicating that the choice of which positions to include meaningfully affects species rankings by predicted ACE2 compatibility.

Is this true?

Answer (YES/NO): NO